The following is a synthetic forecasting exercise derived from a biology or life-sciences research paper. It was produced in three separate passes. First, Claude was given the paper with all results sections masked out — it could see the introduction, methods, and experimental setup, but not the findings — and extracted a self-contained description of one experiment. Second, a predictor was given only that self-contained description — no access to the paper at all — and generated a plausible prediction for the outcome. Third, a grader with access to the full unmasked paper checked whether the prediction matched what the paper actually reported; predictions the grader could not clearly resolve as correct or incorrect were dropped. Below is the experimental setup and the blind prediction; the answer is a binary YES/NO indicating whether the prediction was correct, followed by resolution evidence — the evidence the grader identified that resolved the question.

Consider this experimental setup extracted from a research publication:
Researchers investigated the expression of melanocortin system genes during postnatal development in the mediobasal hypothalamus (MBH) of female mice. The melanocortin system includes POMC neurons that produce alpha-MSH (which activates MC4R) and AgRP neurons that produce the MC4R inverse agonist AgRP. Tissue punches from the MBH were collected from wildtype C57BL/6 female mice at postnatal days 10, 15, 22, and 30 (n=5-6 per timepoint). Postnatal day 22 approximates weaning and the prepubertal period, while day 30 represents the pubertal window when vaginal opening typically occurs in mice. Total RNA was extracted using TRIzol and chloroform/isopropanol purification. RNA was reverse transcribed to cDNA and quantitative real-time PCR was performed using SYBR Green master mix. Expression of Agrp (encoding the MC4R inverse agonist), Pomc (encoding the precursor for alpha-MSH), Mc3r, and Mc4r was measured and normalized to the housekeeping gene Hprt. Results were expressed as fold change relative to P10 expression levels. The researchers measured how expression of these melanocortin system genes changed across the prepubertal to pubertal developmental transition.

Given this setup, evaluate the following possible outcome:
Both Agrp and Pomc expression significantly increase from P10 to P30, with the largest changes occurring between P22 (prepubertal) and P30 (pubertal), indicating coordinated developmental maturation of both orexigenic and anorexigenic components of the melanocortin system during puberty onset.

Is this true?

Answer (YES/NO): NO